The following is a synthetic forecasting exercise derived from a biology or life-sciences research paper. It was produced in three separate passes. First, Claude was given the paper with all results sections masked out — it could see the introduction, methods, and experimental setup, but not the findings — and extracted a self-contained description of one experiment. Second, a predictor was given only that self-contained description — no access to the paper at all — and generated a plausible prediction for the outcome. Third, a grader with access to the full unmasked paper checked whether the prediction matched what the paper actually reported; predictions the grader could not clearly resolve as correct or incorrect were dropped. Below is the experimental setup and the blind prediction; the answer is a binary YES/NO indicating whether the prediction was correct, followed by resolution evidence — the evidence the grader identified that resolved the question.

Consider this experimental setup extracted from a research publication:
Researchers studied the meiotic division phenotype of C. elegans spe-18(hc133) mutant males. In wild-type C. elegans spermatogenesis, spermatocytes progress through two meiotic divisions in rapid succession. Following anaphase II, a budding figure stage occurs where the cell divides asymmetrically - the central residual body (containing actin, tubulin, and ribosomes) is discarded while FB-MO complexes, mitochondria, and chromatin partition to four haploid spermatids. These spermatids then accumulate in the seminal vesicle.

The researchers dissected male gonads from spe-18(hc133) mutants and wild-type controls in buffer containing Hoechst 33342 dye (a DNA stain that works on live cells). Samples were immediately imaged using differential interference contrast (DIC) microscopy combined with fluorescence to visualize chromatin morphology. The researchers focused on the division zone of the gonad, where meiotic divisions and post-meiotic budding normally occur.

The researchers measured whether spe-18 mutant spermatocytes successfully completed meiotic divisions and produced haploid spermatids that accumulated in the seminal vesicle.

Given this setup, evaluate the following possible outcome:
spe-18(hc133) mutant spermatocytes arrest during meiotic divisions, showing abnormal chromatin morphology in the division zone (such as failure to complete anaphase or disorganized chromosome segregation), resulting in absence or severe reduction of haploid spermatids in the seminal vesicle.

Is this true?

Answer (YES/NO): YES